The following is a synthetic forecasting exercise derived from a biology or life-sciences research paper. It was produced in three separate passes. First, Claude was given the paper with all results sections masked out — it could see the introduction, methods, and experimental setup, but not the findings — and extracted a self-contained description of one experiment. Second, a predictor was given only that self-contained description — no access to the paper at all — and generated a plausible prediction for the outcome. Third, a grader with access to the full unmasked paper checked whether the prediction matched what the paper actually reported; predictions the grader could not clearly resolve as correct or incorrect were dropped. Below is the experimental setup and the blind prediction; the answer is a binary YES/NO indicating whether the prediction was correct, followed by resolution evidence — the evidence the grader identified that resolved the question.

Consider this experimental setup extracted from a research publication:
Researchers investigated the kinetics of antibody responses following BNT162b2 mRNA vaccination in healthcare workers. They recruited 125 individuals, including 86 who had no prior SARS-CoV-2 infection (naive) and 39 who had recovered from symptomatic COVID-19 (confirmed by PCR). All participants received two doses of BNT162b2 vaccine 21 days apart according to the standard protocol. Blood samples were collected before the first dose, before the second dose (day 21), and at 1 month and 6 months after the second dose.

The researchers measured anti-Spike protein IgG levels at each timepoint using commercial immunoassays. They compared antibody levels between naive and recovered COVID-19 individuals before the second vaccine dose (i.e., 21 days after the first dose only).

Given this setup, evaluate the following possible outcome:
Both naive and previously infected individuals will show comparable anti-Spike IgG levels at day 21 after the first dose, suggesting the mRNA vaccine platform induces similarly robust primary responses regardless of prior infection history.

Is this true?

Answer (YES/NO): NO